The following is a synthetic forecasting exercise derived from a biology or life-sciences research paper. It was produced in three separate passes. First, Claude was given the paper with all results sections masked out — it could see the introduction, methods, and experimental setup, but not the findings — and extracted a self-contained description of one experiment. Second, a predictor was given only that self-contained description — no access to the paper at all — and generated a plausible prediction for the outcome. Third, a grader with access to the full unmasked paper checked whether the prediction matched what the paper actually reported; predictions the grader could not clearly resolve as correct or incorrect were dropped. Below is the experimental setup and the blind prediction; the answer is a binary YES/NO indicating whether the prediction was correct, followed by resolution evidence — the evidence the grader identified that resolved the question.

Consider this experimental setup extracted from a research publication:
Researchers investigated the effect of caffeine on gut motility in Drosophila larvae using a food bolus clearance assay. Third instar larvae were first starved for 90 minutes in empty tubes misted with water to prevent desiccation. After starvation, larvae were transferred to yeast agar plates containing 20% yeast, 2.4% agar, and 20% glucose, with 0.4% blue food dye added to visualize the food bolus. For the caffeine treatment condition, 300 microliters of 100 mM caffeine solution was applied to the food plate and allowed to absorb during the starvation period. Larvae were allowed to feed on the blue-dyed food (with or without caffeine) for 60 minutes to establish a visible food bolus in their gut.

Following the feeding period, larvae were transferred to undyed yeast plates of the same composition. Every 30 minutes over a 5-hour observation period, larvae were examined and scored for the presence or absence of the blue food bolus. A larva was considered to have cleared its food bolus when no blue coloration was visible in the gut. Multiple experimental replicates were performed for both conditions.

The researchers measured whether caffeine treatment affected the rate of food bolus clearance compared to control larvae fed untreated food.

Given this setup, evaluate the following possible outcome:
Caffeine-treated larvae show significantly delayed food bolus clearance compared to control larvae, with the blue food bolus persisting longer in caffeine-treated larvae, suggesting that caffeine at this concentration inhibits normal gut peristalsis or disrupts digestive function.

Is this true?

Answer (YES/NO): NO